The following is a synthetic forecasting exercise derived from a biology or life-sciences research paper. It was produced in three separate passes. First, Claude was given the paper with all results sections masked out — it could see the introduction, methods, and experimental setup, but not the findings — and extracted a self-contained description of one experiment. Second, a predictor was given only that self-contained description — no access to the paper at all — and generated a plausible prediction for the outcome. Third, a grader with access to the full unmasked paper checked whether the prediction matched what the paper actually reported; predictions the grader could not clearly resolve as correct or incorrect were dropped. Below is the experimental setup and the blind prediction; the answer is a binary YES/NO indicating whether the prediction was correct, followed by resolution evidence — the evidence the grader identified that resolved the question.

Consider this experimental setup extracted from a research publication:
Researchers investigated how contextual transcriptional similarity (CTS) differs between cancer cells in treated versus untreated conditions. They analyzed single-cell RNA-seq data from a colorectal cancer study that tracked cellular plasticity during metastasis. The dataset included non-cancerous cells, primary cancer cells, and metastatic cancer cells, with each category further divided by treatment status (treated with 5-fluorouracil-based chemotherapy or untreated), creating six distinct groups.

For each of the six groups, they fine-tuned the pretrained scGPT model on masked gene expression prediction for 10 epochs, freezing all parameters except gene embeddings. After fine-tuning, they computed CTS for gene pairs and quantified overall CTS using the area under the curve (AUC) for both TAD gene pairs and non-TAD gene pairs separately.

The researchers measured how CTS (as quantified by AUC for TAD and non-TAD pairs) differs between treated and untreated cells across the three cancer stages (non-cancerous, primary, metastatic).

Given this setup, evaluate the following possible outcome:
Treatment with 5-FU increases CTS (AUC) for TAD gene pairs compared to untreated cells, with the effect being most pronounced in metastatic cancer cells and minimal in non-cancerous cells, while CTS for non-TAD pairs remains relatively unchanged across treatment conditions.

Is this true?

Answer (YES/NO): NO